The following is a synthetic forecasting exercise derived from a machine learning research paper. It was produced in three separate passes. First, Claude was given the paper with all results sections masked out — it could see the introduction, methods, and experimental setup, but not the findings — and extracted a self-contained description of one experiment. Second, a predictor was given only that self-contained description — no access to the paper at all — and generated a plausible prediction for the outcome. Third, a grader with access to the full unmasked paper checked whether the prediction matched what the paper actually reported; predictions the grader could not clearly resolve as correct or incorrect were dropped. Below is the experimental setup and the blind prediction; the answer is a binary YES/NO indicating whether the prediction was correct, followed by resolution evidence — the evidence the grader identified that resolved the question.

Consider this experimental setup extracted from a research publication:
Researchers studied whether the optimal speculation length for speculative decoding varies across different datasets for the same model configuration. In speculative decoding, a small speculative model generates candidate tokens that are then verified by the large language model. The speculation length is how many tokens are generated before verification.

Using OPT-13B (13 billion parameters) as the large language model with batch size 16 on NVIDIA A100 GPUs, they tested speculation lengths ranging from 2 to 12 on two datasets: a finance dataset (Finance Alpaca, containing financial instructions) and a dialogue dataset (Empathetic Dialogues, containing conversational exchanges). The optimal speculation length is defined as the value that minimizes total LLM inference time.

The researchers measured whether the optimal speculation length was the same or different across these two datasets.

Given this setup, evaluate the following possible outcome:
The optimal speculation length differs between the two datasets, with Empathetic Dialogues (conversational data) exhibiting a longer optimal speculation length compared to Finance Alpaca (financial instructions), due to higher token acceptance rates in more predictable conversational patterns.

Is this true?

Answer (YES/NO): NO